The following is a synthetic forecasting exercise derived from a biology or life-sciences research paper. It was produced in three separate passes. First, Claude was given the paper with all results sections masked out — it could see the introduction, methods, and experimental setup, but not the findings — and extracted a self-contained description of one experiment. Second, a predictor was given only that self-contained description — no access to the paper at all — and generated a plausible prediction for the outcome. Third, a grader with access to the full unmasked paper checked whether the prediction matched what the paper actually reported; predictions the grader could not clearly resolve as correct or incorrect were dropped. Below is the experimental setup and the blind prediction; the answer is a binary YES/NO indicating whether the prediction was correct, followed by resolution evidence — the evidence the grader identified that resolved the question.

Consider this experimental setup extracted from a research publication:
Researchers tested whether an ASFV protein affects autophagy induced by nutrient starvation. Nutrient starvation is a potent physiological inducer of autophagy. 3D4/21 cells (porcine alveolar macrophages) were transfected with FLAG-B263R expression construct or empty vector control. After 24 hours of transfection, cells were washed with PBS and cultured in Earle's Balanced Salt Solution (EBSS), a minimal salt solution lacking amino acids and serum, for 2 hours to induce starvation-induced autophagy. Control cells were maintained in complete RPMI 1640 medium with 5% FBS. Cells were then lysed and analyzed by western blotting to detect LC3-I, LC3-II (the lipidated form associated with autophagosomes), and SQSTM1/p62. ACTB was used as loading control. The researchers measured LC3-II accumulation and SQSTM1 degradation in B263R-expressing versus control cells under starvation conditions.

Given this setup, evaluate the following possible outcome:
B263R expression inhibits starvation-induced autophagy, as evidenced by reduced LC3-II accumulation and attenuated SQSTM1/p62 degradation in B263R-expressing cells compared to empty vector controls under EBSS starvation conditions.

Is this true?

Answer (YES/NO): YES